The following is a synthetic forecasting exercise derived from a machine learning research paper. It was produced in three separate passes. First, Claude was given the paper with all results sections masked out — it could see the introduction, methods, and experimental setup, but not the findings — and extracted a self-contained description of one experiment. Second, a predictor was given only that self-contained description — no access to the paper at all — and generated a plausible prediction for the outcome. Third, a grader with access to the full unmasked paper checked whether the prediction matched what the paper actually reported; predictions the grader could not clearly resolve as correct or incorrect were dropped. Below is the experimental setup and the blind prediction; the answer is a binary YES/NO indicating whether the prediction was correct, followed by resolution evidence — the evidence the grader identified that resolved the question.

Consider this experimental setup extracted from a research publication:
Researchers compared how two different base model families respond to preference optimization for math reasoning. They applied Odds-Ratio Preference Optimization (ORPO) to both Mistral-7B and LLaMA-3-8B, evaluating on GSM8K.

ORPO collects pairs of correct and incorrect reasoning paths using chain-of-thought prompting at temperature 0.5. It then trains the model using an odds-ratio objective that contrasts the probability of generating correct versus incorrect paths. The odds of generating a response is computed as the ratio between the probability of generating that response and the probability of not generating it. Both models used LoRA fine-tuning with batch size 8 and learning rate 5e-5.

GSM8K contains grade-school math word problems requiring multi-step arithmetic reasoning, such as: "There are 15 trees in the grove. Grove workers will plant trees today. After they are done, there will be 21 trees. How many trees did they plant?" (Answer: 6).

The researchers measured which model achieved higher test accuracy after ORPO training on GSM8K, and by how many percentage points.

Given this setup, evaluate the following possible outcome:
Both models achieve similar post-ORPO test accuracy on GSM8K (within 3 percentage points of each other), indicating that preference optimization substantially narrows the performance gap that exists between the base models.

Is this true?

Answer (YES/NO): NO